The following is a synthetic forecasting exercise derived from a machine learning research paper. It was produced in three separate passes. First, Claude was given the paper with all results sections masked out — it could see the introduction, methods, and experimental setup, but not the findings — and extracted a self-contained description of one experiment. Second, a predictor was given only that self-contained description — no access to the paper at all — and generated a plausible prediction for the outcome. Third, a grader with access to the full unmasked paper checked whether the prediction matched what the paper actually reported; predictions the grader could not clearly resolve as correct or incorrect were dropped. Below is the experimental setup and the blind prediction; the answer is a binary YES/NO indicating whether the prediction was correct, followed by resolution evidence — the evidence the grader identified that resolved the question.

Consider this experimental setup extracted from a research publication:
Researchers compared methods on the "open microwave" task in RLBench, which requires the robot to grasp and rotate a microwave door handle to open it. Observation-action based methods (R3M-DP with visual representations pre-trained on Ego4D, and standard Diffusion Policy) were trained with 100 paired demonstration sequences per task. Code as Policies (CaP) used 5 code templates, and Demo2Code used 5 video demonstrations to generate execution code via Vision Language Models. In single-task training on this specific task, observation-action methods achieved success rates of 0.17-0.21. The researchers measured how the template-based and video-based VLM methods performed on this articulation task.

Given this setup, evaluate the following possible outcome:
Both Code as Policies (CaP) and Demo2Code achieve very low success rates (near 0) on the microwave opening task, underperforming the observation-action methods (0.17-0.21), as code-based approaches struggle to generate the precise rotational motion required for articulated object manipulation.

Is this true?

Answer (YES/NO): NO